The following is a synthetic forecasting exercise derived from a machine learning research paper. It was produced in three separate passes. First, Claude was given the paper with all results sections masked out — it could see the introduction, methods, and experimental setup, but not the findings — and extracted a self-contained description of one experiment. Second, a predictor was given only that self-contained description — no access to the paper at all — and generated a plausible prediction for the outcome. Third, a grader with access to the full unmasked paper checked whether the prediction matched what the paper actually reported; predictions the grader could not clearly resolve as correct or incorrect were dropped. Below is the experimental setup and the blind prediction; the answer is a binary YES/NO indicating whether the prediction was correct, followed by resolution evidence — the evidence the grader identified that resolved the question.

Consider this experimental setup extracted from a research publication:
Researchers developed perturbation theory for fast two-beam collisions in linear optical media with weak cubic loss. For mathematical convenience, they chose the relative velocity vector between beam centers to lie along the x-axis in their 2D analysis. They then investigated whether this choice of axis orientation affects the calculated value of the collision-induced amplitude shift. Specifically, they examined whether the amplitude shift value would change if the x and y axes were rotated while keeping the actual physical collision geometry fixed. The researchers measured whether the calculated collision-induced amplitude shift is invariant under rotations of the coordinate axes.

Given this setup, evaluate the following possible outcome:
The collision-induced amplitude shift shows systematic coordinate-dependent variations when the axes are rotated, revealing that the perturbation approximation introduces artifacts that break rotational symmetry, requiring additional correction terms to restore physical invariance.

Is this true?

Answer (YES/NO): NO